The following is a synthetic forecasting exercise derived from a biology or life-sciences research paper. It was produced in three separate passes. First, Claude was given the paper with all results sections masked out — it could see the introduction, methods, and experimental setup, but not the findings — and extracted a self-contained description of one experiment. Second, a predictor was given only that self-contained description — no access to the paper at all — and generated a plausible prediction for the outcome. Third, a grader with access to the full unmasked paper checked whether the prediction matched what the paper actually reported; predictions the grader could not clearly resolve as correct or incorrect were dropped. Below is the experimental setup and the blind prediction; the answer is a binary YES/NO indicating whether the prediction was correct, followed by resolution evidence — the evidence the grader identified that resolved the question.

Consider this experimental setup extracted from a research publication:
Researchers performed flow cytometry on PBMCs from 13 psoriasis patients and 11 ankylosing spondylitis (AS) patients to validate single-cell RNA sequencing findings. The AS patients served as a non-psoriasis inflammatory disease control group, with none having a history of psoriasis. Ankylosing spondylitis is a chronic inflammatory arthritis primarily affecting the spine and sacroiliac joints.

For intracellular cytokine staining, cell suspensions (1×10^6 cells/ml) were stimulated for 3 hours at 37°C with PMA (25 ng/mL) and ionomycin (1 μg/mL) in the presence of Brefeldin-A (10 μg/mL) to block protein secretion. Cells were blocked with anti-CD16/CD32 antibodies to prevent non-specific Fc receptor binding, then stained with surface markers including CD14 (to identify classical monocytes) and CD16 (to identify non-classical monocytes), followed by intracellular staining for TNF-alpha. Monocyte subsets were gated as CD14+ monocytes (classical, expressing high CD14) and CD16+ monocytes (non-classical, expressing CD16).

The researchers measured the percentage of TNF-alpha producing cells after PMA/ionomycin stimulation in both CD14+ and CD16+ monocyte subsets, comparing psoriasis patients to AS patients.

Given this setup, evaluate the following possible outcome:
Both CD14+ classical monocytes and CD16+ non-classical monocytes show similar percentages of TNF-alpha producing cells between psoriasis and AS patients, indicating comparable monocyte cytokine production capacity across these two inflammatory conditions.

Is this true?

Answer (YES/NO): NO